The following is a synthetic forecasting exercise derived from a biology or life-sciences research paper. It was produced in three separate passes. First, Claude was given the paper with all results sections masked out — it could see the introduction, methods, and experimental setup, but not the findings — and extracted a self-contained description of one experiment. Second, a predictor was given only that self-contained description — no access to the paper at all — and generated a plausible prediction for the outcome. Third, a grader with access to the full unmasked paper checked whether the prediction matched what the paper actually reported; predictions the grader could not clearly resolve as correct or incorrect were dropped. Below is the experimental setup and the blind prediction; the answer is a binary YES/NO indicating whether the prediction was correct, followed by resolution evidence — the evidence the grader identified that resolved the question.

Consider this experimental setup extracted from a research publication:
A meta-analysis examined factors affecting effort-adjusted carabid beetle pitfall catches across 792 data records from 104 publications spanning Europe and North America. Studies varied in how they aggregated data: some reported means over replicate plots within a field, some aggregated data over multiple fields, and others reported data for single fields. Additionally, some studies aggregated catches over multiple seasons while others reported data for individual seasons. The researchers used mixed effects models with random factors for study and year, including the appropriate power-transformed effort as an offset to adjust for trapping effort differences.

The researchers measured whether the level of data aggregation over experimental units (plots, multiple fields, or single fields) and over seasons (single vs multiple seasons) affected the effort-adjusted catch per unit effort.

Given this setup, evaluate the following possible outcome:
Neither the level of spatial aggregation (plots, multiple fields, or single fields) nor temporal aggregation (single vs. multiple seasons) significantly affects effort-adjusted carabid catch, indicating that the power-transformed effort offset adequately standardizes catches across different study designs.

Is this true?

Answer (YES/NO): YES